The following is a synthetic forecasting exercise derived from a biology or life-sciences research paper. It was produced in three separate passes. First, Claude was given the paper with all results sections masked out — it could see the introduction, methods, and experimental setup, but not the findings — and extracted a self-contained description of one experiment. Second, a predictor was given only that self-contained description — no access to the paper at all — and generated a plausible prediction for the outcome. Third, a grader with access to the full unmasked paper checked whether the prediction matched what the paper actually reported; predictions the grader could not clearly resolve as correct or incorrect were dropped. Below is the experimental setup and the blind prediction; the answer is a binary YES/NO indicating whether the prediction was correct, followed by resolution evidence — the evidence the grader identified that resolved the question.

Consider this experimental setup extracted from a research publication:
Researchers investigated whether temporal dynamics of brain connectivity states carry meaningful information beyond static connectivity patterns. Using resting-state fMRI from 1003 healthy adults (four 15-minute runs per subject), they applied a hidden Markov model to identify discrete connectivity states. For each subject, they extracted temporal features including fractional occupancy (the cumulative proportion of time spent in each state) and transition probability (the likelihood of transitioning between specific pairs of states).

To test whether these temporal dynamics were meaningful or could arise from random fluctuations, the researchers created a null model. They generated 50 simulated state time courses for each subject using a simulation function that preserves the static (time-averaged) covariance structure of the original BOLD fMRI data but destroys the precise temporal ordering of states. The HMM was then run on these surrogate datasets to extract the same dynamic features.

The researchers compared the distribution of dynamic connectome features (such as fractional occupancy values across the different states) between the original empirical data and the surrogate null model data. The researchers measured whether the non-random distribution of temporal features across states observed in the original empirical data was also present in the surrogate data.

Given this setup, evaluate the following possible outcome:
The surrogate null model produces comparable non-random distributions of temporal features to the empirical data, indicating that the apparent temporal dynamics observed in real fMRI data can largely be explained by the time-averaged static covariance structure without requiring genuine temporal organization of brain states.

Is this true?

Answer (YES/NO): NO